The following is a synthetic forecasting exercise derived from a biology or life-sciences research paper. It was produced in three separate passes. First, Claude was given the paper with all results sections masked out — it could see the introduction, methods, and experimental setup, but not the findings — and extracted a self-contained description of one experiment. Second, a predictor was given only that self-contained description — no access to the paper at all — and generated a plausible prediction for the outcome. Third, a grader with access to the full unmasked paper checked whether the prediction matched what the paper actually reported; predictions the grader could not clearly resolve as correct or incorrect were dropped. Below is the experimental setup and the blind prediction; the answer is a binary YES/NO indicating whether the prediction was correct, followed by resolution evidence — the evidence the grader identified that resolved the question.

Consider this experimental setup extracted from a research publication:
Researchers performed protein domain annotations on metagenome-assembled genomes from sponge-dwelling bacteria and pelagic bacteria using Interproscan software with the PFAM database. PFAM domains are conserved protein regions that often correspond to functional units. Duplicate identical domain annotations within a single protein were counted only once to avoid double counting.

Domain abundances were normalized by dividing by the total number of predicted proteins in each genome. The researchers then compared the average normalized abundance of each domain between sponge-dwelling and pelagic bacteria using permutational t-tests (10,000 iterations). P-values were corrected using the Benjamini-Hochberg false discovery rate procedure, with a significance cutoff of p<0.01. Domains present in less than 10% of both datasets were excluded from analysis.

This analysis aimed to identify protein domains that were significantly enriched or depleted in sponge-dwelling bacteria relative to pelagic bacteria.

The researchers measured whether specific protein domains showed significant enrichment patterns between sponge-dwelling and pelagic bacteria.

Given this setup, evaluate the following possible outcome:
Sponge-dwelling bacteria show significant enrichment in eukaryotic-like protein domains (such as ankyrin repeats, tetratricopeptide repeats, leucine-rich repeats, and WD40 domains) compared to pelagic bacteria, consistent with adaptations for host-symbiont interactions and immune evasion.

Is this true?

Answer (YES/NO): NO